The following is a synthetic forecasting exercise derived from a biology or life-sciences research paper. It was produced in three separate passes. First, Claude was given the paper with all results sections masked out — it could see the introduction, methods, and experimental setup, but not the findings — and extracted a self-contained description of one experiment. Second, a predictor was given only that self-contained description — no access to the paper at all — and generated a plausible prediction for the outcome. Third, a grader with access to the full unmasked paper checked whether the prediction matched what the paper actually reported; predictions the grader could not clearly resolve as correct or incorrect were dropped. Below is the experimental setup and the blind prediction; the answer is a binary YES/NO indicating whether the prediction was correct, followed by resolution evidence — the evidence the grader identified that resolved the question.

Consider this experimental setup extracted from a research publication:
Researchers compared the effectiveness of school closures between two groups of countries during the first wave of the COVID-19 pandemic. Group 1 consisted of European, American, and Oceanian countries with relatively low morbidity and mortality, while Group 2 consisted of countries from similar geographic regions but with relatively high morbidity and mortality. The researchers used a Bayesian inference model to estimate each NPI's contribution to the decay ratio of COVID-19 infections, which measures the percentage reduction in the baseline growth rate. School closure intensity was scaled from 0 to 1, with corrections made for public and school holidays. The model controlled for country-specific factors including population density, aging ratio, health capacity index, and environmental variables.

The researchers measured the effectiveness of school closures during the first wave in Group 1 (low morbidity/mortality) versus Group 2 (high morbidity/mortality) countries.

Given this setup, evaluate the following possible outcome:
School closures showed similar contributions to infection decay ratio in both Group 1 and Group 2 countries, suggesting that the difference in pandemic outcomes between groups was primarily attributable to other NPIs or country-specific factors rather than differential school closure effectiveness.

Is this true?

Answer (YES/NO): NO